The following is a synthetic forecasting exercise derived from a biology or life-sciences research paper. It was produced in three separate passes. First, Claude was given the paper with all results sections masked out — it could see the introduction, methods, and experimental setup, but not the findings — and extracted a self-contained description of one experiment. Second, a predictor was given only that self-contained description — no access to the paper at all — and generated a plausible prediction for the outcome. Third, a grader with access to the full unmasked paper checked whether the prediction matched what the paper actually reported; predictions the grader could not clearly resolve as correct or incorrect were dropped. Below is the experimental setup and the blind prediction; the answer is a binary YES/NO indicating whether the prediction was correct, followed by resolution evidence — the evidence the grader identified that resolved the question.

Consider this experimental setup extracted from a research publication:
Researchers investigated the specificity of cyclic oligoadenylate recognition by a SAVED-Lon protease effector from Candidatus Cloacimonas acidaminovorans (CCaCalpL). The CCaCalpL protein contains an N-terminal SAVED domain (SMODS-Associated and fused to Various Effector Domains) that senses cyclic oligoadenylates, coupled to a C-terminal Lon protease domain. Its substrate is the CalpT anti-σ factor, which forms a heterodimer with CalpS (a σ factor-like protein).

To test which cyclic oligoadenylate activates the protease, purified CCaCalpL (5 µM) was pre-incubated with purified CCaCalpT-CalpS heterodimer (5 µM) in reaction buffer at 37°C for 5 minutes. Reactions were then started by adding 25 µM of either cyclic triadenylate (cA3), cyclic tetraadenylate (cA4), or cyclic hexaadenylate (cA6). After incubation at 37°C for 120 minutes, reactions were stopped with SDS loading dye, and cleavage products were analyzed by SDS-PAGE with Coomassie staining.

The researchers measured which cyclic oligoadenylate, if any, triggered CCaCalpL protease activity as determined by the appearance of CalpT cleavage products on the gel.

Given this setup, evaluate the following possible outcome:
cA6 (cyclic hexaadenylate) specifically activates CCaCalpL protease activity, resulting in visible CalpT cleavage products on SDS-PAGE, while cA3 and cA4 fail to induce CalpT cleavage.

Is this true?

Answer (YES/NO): NO